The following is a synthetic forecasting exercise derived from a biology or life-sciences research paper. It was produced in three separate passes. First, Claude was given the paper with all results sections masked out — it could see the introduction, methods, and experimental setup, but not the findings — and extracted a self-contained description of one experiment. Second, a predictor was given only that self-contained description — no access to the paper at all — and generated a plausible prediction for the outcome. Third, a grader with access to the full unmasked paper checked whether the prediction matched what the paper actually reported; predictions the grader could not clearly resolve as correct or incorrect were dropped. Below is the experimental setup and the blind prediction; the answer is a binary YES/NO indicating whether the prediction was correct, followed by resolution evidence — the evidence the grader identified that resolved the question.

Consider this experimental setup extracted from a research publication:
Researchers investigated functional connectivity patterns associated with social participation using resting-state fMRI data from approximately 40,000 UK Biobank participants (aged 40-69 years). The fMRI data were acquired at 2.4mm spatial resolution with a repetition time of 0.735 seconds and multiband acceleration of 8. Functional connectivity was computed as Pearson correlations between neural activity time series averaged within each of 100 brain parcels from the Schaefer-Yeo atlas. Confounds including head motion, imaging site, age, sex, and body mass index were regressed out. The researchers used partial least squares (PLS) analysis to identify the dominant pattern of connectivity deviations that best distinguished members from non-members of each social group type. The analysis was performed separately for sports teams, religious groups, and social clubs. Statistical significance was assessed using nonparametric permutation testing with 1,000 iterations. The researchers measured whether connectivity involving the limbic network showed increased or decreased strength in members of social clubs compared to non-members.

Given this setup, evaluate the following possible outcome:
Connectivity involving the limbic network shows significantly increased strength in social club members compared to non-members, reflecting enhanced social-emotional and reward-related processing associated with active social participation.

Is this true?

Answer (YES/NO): NO